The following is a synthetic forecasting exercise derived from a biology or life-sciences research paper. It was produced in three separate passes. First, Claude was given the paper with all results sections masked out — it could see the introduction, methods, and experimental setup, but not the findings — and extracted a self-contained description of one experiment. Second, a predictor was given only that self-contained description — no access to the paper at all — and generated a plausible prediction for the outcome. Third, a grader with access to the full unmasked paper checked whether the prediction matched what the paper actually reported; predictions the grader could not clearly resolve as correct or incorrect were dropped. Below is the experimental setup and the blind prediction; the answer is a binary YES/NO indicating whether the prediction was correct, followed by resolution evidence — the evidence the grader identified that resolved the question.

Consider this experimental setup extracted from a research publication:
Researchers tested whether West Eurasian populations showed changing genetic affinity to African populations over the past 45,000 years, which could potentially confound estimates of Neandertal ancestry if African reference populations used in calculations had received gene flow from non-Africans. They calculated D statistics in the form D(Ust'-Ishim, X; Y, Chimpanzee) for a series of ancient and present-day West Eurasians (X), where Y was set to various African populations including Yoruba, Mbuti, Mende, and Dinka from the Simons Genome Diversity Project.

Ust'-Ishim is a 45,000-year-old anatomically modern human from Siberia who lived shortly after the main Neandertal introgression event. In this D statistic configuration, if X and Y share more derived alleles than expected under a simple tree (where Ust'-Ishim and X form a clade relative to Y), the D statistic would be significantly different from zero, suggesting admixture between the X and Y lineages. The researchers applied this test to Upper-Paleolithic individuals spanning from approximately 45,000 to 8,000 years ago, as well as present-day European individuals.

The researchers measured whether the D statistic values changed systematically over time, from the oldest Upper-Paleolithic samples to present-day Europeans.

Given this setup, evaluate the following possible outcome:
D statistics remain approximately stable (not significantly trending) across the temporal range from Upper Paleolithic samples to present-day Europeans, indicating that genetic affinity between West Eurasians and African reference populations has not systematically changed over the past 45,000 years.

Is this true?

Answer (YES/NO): NO